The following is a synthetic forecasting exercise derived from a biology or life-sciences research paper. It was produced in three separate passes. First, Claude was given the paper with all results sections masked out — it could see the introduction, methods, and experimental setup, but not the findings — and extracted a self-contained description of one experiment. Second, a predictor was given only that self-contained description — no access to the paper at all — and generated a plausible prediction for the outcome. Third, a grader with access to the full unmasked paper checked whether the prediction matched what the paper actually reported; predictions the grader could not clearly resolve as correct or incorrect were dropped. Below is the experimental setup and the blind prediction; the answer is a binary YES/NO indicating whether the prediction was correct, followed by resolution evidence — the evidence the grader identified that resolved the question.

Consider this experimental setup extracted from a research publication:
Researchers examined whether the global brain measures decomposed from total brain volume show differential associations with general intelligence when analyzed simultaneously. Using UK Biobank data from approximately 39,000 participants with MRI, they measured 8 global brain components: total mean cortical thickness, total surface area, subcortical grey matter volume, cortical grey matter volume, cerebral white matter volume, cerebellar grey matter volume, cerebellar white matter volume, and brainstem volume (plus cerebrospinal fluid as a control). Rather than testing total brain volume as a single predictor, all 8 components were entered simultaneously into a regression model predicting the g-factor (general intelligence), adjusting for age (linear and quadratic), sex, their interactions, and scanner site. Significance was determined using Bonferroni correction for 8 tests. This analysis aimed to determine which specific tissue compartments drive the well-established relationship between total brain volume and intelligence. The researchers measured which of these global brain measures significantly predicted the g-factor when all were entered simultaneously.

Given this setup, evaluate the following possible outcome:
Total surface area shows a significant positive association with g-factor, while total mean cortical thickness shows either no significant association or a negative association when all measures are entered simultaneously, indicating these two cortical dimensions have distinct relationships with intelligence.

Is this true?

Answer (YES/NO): NO